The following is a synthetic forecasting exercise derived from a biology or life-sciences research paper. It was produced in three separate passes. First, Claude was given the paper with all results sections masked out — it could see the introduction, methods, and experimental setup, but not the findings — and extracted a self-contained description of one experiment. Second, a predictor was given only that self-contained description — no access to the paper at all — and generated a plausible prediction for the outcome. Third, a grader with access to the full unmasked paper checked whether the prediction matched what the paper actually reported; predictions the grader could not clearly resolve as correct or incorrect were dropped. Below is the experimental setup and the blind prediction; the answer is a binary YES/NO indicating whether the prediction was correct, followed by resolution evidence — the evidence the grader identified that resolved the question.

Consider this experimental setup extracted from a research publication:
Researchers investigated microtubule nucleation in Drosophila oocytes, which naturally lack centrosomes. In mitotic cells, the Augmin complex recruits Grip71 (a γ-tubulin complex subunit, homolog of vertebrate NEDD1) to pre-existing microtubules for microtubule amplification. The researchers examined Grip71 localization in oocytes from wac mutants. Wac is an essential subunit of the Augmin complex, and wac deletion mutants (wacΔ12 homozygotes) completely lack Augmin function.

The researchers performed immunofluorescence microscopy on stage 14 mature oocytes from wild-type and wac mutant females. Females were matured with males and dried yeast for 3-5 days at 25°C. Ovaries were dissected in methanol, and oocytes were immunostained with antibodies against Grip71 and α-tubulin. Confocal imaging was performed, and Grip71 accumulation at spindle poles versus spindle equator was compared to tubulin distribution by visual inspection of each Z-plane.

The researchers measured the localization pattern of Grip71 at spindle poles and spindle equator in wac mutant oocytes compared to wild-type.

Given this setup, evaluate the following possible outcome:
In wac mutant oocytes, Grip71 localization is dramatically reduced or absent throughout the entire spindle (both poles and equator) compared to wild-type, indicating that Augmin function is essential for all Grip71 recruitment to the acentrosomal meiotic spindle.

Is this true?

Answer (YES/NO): NO